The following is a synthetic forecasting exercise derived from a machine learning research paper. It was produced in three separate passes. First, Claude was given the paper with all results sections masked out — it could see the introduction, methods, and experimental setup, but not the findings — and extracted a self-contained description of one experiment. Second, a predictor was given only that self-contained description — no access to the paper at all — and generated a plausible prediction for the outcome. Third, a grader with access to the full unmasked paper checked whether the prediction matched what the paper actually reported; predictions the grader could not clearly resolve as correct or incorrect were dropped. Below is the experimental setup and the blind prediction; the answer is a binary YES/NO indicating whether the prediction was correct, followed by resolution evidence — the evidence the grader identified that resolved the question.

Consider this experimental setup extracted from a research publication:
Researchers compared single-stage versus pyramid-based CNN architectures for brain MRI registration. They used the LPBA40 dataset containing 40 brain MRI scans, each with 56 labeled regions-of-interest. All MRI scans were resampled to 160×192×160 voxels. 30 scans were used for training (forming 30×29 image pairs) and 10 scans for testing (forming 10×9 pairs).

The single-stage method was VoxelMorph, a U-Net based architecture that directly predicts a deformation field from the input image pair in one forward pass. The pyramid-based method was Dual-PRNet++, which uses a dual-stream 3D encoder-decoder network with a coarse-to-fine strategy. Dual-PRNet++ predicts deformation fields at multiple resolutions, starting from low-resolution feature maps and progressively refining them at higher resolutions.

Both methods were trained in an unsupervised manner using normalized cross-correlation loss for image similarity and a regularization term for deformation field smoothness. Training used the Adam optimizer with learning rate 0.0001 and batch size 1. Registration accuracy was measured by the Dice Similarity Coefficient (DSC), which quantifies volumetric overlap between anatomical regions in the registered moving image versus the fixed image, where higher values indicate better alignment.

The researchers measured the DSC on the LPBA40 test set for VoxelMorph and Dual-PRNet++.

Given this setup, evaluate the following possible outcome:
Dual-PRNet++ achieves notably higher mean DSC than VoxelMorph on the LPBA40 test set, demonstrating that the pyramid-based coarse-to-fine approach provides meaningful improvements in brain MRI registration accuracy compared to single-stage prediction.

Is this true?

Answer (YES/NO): YES